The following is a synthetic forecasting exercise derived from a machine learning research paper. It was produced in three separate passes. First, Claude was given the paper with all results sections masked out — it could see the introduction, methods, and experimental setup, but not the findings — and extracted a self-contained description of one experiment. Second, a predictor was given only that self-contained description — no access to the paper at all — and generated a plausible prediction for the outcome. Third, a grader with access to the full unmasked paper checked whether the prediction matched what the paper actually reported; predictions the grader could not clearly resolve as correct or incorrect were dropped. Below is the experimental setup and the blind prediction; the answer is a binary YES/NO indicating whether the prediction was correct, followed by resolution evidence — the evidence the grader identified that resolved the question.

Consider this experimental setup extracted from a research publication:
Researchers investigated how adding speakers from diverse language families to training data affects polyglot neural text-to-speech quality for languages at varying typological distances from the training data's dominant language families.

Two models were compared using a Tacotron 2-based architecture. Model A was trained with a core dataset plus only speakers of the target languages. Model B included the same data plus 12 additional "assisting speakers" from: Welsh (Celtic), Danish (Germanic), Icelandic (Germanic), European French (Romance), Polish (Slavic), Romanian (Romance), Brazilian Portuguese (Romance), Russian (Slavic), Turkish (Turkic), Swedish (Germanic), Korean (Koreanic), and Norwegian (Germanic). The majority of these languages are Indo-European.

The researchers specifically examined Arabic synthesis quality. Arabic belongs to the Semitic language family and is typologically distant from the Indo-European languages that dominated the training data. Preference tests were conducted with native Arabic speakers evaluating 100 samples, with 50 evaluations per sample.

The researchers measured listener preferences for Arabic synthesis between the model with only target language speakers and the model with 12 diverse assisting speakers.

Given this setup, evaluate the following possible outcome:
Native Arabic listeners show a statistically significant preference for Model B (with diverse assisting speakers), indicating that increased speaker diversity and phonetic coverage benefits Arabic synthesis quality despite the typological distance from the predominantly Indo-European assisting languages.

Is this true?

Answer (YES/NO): NO